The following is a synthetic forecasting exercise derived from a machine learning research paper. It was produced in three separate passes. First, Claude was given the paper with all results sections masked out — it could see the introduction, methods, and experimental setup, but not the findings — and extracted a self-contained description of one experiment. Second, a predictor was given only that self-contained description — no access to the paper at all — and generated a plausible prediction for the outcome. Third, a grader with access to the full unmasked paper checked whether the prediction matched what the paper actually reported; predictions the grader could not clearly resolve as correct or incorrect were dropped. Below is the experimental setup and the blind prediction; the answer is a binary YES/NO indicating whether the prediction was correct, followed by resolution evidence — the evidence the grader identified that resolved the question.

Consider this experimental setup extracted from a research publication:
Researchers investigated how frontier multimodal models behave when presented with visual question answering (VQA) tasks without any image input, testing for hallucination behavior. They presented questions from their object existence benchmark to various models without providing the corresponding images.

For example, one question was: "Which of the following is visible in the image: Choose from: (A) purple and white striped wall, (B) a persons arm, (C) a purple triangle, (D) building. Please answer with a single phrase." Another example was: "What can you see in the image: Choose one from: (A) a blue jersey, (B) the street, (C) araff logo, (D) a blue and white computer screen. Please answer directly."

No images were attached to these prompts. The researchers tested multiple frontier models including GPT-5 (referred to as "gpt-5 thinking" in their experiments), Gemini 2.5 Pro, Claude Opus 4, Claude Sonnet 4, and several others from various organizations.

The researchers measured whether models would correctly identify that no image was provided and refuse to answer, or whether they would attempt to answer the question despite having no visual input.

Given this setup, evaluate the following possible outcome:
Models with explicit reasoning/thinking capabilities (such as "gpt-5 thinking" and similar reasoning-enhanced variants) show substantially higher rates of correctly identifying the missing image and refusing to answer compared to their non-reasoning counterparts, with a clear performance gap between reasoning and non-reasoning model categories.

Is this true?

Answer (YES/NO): NO